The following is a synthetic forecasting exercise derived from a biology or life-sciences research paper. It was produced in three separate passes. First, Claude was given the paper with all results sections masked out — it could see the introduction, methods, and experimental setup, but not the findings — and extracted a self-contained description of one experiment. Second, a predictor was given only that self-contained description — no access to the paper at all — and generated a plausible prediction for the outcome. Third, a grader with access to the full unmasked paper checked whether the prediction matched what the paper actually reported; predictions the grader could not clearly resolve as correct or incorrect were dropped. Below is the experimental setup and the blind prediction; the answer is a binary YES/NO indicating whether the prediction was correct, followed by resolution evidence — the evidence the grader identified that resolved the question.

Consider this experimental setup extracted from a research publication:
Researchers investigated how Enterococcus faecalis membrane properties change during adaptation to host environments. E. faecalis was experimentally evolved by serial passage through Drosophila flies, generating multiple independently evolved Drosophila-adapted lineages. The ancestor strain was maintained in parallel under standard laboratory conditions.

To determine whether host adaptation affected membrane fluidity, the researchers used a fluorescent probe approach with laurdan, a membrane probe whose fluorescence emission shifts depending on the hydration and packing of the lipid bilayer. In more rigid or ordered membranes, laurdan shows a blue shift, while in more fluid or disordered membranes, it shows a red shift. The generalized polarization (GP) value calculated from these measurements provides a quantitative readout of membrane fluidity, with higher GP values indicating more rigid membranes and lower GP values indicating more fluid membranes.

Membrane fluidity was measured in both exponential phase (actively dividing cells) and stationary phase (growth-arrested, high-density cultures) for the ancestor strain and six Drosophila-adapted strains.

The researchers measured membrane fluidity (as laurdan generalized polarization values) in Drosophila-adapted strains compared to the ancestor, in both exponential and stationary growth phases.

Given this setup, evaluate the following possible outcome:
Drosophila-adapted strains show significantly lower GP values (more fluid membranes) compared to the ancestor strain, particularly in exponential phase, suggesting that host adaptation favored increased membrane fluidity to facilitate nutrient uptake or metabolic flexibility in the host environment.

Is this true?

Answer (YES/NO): NO